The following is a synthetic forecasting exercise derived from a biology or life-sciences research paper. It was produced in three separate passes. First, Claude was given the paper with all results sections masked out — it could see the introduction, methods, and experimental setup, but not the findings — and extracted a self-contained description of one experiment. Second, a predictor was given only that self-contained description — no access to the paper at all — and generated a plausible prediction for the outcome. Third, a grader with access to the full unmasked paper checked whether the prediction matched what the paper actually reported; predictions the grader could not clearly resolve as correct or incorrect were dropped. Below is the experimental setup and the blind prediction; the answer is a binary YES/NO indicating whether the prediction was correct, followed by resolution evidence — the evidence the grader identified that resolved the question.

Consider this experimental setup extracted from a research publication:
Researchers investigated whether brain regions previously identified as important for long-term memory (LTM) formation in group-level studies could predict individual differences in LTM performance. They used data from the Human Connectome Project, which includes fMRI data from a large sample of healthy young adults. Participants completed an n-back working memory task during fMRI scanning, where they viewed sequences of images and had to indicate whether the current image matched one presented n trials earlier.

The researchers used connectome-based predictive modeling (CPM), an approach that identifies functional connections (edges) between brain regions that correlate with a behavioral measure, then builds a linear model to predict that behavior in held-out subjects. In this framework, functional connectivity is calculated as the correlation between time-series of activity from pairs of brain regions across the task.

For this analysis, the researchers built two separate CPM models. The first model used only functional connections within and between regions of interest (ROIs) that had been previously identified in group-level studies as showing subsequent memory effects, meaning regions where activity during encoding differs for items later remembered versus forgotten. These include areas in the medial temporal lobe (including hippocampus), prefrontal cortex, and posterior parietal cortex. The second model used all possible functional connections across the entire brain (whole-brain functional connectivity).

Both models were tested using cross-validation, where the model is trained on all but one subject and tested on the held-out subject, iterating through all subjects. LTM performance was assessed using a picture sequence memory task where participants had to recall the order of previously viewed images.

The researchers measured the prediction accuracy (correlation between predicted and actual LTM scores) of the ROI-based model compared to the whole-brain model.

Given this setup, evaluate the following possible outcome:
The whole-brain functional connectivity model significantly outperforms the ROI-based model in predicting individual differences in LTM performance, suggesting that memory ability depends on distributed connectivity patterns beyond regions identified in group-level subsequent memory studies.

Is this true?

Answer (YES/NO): YES